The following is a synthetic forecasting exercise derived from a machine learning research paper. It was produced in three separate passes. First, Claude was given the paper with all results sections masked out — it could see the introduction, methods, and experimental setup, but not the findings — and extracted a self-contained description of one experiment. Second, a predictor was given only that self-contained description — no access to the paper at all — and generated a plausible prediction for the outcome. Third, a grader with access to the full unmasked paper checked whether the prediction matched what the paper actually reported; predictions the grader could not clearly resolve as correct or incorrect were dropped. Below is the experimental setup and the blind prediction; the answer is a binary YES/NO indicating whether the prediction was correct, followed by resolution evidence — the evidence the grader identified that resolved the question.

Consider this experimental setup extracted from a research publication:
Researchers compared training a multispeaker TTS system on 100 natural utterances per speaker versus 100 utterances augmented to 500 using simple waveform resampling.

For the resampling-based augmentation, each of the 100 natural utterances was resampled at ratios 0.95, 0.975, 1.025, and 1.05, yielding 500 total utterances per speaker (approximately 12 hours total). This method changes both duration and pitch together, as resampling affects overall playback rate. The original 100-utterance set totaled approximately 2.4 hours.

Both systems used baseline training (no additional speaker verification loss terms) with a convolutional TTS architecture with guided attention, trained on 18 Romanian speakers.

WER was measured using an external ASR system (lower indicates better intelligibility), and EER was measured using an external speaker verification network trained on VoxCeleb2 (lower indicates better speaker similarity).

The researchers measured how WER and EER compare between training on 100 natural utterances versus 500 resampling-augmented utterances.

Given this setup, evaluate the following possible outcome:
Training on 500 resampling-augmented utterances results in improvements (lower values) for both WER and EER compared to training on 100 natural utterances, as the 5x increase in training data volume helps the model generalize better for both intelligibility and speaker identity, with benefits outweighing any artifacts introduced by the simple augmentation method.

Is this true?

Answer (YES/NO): NO